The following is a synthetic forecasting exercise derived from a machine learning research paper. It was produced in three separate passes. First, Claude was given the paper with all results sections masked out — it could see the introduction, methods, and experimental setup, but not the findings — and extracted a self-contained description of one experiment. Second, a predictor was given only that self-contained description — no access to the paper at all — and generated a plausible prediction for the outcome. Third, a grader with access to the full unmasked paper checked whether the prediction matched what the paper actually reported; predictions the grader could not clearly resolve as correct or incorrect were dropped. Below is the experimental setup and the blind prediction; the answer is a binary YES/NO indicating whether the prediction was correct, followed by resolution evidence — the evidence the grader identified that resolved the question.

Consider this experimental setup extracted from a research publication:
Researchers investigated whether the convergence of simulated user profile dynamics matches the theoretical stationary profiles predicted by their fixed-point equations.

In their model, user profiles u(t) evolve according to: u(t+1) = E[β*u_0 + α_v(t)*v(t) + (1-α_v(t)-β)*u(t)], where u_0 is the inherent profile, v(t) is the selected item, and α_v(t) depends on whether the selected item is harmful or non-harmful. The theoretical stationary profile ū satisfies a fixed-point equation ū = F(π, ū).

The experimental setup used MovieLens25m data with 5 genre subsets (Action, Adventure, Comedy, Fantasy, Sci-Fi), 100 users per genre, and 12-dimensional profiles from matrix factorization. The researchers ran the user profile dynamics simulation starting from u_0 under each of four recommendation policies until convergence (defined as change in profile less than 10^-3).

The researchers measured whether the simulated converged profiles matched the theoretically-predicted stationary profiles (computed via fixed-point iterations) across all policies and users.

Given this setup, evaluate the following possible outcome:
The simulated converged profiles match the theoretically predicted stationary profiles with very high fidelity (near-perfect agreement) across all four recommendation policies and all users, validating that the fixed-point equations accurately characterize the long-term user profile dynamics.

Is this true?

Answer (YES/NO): YES